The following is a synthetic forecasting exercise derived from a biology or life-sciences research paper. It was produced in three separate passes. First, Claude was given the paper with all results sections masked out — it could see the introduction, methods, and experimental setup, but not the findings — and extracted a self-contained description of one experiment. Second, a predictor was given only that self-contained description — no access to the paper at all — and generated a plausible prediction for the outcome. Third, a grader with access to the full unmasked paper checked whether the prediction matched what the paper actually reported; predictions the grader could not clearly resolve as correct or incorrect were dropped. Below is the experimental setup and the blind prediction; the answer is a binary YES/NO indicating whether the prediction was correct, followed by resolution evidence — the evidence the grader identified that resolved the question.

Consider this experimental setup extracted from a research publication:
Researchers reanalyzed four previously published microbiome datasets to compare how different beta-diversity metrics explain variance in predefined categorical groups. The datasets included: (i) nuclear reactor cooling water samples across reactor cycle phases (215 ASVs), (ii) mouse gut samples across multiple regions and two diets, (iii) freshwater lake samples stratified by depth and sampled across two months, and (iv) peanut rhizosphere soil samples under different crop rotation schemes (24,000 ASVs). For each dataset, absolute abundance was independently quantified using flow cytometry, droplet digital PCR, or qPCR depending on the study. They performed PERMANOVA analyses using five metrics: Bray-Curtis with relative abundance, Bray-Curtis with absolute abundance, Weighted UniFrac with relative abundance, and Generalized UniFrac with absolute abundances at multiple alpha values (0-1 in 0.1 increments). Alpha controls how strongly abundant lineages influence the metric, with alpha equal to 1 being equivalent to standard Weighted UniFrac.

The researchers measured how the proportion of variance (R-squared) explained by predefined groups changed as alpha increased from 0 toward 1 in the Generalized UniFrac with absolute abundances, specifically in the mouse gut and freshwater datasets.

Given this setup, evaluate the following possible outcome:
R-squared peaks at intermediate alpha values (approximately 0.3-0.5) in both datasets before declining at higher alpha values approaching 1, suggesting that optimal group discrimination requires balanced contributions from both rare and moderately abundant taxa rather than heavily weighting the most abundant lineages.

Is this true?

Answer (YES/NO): NO